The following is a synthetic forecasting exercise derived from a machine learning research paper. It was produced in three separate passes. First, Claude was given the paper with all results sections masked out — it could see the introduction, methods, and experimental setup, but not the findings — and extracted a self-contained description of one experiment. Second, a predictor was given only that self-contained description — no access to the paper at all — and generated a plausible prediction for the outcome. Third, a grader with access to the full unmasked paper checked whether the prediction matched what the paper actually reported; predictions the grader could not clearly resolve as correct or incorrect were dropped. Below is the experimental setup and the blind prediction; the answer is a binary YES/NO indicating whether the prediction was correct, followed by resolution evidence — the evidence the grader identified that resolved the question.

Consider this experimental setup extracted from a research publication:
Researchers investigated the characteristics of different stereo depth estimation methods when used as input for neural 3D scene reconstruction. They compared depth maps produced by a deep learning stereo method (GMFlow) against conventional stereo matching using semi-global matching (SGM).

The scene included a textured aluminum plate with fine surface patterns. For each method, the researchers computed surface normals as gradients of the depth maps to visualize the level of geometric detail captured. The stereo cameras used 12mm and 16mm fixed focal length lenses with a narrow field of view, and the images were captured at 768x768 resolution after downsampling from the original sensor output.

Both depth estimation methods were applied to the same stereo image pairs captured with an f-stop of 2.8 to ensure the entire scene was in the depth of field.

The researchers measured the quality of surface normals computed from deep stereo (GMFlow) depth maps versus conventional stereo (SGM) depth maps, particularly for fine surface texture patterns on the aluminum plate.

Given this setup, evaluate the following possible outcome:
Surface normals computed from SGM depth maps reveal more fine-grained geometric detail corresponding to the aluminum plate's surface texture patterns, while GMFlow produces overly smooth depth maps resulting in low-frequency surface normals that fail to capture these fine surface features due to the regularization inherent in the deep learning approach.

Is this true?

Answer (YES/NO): YES